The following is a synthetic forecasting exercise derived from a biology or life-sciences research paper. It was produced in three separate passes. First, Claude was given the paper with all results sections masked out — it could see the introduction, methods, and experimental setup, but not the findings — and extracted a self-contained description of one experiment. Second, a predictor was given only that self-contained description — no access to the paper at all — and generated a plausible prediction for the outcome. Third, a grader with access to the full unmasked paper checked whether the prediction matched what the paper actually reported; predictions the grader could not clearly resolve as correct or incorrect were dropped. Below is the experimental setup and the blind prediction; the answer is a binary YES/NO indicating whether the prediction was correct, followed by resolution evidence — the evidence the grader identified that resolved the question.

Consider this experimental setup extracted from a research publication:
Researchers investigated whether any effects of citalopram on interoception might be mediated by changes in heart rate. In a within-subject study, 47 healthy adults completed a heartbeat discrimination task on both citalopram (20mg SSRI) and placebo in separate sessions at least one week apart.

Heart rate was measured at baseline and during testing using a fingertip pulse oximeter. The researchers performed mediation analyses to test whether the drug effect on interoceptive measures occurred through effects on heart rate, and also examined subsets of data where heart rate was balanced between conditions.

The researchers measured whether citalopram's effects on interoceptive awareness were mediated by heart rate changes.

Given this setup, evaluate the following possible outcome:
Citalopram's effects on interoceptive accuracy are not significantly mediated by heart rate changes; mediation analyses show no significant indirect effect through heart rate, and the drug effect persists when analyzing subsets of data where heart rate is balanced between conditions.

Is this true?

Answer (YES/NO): NO